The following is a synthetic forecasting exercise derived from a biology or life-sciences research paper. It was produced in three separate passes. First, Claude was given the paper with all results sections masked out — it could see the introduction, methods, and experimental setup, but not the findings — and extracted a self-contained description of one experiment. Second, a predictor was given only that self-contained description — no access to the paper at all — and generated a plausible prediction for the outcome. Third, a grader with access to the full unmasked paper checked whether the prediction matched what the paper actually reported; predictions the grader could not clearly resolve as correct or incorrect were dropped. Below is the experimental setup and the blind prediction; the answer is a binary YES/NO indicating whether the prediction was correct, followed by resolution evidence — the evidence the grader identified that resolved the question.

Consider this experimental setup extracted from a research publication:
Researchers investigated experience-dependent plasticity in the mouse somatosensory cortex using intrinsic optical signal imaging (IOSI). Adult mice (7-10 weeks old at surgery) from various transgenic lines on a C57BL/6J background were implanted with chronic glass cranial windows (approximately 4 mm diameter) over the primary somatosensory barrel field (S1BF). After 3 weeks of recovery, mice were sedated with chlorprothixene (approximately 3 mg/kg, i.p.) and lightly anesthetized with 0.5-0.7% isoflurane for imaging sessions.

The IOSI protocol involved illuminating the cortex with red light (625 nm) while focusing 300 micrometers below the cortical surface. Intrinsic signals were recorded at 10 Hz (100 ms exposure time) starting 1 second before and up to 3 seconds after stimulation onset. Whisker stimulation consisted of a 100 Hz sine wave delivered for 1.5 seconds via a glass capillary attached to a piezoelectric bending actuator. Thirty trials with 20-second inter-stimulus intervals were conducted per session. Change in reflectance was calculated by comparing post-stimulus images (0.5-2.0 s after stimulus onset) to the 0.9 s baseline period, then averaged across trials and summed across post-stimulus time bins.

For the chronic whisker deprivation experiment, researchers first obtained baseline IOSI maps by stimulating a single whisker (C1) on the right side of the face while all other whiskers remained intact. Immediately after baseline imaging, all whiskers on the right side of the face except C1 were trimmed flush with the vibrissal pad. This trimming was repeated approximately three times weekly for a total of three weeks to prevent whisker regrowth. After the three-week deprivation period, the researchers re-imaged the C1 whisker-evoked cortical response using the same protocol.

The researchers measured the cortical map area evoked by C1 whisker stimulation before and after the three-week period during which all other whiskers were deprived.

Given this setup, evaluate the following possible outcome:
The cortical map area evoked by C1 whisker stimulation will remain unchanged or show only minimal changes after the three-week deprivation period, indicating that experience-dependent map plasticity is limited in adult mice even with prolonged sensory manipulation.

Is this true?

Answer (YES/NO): NO